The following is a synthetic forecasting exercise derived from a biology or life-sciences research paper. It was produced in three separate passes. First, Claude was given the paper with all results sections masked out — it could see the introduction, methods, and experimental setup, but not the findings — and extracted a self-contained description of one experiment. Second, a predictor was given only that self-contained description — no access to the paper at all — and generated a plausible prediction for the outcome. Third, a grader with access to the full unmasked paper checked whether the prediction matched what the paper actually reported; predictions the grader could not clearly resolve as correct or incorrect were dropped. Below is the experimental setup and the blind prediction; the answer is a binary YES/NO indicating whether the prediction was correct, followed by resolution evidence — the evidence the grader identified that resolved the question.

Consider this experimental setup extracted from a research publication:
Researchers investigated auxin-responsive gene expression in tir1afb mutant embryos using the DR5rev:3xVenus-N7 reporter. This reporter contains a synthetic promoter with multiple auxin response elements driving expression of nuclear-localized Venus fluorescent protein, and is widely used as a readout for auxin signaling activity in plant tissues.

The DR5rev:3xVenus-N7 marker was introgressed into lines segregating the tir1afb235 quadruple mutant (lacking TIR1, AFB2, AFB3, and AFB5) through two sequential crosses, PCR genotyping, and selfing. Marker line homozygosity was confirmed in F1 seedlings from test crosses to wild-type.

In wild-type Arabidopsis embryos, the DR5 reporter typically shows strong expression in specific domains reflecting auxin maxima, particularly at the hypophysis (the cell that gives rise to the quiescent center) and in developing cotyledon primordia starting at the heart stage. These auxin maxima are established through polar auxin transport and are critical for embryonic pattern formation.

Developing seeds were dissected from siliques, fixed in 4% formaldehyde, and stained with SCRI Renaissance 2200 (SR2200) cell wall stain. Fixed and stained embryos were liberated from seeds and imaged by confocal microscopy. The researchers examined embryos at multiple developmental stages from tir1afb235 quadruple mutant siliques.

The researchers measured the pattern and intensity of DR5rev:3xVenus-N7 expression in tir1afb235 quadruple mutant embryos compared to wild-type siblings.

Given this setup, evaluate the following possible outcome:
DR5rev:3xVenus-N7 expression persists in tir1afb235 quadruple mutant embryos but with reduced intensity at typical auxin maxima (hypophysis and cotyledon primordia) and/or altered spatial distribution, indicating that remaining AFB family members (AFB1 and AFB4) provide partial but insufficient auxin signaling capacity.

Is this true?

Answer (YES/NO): NO